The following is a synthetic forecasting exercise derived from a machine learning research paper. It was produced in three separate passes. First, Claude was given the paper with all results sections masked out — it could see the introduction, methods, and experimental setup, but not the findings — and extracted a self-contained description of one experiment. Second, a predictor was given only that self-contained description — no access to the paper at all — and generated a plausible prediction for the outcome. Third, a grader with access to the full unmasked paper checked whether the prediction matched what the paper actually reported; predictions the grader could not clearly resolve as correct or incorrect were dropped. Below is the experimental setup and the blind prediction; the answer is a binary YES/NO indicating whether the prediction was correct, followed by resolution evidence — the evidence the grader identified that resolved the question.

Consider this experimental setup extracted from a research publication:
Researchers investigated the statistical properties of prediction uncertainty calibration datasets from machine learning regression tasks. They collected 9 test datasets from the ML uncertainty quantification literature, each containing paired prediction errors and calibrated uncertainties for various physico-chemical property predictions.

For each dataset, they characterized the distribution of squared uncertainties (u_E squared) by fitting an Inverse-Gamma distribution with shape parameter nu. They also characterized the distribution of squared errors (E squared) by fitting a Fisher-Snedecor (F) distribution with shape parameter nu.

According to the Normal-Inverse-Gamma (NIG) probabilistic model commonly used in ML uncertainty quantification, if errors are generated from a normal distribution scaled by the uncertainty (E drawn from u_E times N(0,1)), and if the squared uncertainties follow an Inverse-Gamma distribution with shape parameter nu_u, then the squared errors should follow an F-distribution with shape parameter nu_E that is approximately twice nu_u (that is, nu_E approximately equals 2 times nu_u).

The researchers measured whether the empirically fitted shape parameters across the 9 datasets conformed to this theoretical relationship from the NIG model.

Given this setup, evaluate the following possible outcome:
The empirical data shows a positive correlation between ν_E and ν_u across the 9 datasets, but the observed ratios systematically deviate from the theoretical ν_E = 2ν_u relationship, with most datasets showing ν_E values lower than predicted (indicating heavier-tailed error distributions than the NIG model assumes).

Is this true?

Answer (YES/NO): NO